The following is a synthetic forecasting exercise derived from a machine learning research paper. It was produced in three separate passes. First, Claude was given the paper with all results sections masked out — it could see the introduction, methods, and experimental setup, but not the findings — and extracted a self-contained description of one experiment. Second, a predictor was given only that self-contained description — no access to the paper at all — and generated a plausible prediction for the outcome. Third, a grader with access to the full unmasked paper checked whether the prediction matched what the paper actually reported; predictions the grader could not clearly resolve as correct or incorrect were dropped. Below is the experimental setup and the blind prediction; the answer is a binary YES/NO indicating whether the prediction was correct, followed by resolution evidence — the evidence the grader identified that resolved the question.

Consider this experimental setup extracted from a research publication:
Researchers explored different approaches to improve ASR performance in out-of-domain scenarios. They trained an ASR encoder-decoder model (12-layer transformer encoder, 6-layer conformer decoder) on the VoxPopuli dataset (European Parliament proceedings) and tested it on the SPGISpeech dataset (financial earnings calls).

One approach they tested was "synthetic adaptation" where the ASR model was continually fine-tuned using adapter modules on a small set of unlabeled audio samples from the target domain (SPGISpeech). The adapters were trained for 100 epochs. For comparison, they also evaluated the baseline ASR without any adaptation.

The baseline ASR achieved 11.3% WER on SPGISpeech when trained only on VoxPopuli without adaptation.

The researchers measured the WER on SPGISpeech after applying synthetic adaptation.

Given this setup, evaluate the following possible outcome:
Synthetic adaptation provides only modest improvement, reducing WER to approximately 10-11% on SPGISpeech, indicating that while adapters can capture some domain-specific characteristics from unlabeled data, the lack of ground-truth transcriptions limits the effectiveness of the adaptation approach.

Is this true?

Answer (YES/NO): NO